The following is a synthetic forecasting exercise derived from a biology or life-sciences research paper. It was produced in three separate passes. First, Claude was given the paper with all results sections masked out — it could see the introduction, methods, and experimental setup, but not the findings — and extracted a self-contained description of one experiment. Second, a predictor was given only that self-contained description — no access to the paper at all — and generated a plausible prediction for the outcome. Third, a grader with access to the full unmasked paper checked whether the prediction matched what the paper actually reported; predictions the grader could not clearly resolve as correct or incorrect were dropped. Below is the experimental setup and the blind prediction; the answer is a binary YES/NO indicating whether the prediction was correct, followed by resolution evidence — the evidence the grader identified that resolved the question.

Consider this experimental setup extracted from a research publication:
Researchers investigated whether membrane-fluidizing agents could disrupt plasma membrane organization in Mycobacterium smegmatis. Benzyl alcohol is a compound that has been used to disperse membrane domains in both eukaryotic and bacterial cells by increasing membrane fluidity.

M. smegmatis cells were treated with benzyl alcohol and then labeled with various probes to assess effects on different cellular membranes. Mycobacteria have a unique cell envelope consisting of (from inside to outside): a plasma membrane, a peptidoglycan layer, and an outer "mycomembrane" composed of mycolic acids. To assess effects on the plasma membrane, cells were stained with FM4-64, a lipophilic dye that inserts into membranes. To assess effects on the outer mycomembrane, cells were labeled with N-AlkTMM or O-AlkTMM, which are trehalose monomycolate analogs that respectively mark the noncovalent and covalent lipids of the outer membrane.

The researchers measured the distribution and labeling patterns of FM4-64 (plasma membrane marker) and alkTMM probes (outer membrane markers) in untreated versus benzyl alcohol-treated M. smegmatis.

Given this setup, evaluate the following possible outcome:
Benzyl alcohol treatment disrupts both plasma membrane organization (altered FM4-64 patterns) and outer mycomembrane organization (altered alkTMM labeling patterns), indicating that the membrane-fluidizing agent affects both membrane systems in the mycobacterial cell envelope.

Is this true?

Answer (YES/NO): NO